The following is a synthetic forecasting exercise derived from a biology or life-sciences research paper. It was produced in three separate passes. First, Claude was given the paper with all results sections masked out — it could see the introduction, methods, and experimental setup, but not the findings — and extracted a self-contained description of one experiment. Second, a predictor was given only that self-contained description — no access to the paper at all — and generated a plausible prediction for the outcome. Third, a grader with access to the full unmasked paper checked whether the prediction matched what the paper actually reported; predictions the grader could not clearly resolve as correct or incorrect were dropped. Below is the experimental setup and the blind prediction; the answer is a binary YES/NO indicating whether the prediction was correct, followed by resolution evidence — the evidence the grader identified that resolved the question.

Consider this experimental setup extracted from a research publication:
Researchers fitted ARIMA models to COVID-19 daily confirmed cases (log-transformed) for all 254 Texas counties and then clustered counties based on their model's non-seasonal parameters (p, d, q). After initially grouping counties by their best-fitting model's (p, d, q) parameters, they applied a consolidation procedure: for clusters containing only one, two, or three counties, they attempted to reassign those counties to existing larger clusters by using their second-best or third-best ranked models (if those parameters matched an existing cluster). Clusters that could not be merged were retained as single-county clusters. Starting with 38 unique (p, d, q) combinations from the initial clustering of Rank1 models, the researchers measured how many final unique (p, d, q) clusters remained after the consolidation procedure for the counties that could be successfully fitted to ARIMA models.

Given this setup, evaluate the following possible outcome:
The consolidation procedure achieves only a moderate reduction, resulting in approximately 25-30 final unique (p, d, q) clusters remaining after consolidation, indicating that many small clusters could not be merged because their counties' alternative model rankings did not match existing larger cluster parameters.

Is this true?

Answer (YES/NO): NO